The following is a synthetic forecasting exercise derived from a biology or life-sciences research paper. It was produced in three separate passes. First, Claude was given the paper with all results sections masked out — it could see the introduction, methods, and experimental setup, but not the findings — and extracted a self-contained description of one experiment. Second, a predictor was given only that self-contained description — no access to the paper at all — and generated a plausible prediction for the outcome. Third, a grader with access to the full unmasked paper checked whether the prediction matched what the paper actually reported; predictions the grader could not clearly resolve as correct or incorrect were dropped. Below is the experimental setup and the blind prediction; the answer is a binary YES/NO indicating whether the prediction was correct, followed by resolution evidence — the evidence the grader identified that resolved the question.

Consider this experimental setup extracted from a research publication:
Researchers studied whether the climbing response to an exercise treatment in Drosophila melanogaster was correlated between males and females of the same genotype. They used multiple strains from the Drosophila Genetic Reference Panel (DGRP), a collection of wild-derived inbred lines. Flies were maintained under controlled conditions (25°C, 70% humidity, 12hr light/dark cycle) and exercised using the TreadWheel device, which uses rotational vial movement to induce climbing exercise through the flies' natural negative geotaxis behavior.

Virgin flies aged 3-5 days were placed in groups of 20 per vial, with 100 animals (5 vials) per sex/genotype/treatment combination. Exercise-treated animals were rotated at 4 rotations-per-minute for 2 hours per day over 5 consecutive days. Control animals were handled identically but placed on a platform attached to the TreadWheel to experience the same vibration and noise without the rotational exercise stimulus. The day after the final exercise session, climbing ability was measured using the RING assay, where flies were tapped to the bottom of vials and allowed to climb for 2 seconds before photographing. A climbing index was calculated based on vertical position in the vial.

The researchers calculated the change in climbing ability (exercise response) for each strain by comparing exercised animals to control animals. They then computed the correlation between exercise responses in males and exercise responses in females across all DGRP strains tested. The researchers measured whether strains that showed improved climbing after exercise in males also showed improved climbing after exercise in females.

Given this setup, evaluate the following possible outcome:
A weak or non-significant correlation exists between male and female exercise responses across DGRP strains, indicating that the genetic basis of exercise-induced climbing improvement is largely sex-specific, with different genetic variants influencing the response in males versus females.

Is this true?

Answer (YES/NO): YES